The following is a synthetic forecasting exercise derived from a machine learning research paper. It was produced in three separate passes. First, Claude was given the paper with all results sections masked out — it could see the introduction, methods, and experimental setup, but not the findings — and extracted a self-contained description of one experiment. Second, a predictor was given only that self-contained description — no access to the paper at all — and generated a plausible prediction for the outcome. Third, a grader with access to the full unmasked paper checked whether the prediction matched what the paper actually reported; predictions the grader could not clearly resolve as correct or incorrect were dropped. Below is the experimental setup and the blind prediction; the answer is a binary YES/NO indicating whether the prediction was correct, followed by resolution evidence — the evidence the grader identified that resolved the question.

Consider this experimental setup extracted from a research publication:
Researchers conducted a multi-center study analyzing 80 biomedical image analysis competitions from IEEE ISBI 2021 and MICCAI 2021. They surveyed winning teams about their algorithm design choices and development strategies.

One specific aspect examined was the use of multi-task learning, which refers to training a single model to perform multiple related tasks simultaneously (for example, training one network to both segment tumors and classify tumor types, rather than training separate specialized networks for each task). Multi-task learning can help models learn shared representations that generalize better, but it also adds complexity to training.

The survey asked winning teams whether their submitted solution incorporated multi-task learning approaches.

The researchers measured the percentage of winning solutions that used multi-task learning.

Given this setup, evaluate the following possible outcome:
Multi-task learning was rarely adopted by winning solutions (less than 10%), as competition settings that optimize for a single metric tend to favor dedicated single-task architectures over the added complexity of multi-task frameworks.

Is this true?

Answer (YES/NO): NO